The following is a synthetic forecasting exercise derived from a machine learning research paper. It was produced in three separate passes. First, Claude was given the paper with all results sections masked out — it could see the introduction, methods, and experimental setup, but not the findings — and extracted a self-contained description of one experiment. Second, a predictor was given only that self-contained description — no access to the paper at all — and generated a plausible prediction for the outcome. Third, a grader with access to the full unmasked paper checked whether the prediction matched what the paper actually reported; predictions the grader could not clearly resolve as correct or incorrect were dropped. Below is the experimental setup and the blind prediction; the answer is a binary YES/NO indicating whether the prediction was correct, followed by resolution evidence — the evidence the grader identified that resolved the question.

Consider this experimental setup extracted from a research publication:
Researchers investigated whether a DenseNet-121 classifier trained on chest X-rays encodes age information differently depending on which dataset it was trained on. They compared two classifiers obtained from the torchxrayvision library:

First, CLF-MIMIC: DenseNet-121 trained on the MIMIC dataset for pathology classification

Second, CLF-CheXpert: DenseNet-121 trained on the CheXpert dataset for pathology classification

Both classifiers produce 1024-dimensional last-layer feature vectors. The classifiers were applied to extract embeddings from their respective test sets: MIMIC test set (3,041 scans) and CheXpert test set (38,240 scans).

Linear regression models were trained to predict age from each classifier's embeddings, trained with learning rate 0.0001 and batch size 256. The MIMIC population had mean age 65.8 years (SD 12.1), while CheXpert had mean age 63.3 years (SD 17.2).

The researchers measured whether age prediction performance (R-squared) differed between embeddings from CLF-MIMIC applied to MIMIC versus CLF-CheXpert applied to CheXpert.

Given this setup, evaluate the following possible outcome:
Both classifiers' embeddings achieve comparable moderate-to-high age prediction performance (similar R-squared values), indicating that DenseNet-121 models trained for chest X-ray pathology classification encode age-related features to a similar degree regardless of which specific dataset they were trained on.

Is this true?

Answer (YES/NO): NO